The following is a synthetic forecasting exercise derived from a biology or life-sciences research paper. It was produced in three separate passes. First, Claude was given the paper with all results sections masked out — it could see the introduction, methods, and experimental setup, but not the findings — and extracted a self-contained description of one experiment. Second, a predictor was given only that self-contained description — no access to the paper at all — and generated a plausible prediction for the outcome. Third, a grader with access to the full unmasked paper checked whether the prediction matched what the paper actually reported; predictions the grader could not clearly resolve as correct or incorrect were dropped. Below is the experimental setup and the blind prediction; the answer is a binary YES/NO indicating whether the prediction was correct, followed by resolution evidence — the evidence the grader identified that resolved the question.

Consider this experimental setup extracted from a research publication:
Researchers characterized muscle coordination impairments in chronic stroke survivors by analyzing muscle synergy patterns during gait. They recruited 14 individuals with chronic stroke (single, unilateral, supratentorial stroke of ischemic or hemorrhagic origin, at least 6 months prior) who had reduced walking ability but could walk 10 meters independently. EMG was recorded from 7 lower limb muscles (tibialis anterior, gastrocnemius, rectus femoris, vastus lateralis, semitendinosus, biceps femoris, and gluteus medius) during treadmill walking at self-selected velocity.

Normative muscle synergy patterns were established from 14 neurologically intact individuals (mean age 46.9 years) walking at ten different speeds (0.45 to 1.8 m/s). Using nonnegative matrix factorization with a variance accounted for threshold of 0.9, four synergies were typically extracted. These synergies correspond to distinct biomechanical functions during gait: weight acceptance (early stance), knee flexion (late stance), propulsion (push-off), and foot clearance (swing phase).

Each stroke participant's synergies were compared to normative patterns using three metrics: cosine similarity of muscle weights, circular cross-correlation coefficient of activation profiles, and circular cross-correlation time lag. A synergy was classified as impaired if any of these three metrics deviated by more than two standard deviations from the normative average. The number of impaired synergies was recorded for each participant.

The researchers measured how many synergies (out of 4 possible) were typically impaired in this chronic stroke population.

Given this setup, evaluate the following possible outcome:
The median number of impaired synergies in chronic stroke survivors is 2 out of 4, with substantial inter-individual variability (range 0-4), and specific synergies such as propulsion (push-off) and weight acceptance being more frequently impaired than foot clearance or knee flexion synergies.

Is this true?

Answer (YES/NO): NO